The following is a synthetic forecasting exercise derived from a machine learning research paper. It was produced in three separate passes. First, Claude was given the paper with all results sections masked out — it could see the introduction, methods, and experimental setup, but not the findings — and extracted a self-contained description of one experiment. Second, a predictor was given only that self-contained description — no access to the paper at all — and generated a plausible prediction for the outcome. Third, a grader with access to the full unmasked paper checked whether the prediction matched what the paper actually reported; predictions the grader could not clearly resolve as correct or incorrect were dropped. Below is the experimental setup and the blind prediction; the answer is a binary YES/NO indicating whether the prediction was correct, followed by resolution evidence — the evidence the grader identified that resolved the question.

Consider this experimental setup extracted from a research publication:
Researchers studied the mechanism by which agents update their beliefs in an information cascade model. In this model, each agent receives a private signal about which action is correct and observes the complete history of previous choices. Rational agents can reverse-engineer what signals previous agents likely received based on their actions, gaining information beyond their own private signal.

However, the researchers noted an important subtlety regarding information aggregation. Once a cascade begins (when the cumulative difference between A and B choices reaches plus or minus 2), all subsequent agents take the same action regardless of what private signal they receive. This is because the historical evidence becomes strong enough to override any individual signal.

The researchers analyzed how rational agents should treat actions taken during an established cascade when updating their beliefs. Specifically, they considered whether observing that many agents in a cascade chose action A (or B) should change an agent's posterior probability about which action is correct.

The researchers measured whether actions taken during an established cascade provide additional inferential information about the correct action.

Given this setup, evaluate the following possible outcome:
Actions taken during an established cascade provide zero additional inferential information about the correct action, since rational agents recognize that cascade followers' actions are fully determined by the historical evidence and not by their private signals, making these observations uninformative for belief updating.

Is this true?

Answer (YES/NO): YES